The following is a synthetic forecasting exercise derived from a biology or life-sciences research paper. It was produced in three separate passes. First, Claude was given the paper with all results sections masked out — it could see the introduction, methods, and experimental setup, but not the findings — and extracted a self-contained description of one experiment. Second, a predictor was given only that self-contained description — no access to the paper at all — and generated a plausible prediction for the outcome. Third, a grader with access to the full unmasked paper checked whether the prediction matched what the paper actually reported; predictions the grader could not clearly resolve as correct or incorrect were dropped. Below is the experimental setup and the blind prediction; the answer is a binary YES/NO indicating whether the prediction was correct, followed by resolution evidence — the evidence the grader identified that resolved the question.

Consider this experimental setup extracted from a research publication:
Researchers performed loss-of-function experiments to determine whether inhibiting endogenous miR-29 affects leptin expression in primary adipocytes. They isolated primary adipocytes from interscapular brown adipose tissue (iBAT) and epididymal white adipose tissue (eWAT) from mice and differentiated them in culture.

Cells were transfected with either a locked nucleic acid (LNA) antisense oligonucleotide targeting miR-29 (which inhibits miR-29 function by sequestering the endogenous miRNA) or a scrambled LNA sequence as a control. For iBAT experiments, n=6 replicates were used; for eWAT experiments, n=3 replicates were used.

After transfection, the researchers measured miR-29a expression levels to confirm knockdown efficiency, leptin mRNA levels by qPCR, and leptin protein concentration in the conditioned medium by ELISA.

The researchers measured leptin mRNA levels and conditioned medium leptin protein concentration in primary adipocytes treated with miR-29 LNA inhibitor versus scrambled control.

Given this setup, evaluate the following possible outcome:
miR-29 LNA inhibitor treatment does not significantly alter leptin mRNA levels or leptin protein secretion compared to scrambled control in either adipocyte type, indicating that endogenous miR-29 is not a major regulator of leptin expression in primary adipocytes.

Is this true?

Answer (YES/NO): NO